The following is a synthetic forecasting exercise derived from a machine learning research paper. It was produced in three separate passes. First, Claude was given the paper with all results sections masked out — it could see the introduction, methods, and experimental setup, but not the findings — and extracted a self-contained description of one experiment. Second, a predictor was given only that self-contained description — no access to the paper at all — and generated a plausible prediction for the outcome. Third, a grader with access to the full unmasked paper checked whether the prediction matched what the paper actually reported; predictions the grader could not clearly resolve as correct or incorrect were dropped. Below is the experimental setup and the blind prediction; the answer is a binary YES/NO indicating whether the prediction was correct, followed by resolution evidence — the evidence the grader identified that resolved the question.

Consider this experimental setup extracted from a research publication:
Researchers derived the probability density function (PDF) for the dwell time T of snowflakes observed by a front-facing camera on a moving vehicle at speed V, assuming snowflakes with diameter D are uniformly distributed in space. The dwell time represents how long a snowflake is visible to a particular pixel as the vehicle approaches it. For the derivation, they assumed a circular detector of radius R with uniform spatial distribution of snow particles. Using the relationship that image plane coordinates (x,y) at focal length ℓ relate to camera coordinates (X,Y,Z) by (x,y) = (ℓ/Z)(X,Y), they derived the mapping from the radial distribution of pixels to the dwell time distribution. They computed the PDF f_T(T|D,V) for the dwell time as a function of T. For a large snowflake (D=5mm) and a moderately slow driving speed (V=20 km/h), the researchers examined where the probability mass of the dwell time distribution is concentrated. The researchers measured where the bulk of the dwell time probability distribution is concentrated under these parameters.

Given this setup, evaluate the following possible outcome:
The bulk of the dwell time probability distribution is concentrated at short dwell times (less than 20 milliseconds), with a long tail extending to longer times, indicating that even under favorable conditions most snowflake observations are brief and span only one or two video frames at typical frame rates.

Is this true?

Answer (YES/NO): NO